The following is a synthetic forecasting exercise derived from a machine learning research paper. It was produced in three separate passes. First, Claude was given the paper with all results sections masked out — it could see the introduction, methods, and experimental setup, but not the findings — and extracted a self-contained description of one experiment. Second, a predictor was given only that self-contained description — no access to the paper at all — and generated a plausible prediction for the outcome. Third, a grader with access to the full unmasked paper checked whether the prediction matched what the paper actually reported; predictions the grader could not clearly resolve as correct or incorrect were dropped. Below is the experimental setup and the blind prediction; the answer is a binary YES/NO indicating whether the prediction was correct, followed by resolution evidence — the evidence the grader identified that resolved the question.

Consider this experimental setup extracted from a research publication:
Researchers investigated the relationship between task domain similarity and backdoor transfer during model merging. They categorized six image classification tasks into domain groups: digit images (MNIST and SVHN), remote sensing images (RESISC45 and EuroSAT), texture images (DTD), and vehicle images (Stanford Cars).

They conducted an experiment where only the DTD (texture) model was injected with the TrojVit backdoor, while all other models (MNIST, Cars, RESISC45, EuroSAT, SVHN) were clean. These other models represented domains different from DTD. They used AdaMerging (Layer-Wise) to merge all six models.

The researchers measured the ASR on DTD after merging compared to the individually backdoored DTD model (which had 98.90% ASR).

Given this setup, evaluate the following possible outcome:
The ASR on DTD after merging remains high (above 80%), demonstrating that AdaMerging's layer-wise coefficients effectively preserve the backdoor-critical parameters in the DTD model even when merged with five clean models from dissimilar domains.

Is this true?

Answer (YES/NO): NO